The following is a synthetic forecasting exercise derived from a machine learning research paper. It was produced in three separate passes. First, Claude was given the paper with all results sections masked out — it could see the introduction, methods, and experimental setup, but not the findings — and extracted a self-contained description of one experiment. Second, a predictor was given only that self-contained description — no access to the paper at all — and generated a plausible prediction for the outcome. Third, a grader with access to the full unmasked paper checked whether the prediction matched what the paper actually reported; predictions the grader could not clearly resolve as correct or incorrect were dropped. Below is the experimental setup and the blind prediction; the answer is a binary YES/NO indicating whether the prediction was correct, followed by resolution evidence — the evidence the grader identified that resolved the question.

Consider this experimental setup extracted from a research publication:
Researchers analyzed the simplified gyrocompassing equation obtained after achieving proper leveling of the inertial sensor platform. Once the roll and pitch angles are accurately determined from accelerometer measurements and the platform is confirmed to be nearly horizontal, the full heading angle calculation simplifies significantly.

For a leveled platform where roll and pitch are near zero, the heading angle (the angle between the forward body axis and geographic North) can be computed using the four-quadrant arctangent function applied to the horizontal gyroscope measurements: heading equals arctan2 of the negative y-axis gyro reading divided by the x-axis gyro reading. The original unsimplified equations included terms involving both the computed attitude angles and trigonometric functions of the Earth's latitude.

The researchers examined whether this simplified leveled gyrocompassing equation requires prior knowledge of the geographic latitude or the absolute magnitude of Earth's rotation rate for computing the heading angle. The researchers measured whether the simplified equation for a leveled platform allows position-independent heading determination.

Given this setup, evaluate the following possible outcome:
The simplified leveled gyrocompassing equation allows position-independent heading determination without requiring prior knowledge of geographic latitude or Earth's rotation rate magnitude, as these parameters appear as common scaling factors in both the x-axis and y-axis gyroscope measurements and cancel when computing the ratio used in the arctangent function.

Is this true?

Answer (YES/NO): YES